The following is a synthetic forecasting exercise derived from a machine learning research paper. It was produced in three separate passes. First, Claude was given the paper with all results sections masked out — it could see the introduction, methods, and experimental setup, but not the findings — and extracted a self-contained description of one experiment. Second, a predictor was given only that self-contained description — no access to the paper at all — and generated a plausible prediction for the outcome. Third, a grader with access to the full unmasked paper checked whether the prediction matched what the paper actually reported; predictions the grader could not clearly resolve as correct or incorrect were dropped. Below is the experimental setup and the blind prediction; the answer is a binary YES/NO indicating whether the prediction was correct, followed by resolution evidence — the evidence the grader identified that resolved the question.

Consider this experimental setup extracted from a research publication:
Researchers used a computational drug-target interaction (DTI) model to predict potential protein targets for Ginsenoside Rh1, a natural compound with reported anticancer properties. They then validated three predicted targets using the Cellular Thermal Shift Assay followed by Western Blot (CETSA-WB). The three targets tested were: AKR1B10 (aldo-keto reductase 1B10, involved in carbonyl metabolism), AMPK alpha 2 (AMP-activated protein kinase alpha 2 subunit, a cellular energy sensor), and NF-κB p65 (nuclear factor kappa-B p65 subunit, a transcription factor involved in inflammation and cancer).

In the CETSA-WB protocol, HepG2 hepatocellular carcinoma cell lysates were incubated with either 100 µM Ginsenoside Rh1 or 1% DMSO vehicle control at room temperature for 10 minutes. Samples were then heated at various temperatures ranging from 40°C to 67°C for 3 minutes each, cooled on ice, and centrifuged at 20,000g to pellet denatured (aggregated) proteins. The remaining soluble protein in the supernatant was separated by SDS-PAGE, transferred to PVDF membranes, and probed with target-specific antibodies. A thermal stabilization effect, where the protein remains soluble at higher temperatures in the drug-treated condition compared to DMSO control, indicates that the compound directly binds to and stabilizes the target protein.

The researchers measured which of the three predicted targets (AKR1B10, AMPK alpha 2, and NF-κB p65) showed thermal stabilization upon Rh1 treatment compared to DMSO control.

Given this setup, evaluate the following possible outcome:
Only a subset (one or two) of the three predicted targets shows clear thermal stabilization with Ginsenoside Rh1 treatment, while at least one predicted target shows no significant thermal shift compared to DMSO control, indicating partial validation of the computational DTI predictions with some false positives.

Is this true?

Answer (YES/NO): NO